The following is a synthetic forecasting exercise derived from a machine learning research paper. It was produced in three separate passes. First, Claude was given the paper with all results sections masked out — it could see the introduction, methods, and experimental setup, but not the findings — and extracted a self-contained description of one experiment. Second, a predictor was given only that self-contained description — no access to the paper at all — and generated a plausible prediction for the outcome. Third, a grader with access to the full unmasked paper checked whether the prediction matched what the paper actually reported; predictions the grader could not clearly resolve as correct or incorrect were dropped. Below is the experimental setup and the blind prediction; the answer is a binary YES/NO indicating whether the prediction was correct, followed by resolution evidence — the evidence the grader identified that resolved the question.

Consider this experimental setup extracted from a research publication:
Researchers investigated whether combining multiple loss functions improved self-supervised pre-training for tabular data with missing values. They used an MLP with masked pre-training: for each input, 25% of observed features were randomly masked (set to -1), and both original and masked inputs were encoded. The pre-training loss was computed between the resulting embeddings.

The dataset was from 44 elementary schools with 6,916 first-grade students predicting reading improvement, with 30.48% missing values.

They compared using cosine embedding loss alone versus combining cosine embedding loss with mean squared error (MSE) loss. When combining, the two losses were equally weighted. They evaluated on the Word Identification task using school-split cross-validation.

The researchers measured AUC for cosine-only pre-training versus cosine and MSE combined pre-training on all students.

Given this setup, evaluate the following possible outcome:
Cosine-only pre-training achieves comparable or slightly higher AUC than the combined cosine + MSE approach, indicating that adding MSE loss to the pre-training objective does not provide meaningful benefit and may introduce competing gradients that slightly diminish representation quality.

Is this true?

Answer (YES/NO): NO